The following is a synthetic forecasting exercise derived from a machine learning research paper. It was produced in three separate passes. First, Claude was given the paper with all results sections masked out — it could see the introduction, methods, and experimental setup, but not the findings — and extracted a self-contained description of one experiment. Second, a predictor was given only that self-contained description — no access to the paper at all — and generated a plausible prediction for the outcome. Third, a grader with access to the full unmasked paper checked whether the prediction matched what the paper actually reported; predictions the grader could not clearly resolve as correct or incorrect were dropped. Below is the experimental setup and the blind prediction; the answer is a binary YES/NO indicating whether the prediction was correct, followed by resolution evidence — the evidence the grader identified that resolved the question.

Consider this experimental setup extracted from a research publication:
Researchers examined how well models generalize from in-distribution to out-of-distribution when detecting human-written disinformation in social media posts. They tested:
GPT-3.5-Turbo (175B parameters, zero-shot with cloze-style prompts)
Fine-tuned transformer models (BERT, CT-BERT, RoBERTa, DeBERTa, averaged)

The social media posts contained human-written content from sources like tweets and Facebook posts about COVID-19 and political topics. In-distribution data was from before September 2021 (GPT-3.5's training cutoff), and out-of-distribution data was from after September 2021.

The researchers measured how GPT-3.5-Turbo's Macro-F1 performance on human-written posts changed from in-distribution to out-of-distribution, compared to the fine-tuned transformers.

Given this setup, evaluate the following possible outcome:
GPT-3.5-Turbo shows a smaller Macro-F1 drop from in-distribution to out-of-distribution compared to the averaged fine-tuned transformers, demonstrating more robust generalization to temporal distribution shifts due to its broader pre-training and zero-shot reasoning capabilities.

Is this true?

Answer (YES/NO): NO